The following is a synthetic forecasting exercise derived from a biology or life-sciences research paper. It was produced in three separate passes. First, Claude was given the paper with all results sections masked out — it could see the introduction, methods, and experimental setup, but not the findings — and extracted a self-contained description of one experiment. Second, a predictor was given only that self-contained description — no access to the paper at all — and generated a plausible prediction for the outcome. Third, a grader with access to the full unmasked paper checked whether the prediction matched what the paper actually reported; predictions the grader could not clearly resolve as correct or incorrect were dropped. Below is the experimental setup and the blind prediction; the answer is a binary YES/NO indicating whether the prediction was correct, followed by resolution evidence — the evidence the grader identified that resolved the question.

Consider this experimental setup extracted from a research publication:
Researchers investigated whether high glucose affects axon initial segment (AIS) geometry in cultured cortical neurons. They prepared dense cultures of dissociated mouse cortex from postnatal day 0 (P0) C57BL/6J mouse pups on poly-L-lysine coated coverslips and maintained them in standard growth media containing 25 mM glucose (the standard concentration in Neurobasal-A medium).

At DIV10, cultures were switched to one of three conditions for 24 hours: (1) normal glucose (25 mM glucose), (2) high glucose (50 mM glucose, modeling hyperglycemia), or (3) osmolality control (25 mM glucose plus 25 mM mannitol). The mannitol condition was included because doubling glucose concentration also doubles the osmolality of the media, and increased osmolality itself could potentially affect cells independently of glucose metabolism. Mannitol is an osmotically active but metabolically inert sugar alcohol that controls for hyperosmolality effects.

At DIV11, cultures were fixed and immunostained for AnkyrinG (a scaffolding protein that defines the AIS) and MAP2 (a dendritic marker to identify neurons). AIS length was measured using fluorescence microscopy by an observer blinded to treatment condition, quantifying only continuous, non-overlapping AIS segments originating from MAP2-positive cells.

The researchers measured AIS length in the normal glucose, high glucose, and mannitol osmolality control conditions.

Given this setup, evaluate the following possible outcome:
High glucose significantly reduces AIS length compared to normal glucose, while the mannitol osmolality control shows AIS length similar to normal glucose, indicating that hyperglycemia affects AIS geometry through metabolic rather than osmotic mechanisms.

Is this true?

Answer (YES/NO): NO